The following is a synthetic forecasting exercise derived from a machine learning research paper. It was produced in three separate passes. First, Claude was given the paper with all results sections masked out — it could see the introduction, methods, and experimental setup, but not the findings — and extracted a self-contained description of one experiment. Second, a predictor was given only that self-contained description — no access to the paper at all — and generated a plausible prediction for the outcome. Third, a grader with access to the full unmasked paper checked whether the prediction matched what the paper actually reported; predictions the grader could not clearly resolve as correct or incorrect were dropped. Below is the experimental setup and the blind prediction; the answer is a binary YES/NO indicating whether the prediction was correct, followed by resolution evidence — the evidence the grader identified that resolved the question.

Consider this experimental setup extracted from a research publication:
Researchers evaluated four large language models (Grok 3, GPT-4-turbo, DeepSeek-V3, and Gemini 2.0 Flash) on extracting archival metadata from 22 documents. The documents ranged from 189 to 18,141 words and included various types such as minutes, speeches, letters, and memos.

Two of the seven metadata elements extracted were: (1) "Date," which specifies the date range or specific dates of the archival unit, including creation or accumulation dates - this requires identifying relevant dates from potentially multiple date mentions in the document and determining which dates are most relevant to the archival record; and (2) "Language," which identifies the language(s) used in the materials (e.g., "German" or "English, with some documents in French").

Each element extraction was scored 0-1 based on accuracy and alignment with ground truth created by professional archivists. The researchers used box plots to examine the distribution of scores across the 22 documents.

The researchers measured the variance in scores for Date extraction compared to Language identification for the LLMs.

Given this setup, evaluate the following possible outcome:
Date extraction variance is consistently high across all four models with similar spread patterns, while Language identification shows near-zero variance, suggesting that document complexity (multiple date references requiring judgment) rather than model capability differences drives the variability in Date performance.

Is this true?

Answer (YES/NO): NO